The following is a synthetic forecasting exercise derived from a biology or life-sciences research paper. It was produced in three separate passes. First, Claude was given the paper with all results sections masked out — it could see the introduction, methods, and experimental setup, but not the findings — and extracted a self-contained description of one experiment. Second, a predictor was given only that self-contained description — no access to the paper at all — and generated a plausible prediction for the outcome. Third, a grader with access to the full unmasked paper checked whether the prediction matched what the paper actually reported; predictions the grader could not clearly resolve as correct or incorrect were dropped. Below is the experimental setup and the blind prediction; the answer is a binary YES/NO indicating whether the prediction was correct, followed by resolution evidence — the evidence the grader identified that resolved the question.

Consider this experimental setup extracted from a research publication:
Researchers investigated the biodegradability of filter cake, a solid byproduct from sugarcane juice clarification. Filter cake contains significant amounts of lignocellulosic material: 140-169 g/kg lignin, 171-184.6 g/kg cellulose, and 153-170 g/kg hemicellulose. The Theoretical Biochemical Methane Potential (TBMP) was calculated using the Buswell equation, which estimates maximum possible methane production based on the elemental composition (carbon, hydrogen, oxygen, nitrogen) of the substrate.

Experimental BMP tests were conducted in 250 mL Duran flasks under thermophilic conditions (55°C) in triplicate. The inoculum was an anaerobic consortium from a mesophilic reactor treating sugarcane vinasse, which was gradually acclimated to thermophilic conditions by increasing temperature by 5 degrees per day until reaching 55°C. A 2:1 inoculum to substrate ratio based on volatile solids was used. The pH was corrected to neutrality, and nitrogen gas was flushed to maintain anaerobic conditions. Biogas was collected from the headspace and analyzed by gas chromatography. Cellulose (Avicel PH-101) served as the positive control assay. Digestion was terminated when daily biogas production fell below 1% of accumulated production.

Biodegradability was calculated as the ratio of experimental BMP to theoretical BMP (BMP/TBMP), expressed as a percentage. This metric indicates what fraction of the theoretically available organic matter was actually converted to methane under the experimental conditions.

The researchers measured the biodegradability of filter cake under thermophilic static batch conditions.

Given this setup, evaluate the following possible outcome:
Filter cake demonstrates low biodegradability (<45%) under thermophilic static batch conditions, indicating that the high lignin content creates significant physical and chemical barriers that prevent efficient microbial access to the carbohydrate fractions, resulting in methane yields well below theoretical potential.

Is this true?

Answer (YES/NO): YES